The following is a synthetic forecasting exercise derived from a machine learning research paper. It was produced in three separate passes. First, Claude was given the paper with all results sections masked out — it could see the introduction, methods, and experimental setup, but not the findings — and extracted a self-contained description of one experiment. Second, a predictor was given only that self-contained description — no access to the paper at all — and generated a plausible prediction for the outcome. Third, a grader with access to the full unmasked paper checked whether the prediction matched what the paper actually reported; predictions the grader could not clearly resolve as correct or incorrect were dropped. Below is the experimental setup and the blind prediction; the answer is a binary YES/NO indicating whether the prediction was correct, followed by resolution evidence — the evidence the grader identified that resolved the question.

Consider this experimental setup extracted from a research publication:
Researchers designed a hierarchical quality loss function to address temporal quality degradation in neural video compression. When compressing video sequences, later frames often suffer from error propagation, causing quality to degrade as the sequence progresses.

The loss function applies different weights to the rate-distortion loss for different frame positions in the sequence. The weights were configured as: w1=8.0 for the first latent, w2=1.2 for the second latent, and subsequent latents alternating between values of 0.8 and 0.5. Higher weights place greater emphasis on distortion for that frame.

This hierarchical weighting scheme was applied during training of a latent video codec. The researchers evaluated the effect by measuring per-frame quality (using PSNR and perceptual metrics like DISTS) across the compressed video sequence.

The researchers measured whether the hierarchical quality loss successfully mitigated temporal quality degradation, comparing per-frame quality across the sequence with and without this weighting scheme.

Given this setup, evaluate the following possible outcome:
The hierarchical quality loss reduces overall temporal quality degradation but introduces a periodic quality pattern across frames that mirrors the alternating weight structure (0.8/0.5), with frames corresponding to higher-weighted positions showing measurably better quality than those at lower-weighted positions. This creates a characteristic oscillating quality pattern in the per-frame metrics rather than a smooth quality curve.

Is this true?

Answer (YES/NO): NO